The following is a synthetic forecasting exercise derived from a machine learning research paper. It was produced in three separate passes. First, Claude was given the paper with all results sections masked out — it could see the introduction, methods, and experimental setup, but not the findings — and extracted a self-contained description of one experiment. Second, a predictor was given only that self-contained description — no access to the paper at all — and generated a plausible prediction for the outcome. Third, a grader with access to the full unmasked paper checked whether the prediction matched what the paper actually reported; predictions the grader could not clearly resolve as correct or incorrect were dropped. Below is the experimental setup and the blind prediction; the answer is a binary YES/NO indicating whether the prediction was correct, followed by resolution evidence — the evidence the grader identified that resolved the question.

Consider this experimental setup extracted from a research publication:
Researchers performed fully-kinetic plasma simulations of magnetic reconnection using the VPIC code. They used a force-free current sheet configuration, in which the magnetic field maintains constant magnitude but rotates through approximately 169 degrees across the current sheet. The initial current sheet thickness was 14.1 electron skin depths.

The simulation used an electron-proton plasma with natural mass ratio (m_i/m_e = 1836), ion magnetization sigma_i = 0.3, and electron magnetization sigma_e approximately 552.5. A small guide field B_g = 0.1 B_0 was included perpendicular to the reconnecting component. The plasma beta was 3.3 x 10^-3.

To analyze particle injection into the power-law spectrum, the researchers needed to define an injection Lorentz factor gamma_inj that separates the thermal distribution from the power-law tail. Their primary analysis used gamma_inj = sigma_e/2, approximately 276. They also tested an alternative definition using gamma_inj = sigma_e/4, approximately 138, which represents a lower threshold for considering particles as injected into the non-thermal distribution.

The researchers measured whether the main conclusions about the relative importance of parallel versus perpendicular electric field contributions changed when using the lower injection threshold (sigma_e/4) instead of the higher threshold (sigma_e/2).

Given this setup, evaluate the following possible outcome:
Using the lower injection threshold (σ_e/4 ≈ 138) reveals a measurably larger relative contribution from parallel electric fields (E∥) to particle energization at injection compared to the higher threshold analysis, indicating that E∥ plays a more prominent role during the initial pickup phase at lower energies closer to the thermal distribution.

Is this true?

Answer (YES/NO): NO